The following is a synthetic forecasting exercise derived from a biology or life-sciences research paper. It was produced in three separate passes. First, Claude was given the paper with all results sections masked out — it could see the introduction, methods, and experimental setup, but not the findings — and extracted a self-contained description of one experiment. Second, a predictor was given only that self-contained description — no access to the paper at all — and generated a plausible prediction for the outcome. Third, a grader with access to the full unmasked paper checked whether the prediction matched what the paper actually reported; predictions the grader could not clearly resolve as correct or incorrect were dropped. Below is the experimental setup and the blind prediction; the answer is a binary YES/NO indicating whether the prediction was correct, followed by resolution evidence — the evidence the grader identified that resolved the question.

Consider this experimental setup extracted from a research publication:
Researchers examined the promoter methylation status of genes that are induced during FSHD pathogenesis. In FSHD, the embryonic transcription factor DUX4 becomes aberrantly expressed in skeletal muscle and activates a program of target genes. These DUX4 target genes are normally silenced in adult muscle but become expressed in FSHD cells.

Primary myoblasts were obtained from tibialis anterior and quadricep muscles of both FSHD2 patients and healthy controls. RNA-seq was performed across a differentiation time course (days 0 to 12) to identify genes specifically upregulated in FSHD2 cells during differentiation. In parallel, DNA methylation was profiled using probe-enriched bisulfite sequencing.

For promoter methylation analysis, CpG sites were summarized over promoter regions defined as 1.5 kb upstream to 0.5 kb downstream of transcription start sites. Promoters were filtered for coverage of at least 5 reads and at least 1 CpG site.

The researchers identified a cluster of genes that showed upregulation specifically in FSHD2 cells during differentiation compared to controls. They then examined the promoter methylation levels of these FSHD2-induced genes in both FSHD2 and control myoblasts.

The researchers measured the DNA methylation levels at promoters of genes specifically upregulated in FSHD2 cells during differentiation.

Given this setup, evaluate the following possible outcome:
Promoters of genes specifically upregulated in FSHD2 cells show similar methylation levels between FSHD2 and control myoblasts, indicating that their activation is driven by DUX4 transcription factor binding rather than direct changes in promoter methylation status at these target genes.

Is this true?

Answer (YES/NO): YES